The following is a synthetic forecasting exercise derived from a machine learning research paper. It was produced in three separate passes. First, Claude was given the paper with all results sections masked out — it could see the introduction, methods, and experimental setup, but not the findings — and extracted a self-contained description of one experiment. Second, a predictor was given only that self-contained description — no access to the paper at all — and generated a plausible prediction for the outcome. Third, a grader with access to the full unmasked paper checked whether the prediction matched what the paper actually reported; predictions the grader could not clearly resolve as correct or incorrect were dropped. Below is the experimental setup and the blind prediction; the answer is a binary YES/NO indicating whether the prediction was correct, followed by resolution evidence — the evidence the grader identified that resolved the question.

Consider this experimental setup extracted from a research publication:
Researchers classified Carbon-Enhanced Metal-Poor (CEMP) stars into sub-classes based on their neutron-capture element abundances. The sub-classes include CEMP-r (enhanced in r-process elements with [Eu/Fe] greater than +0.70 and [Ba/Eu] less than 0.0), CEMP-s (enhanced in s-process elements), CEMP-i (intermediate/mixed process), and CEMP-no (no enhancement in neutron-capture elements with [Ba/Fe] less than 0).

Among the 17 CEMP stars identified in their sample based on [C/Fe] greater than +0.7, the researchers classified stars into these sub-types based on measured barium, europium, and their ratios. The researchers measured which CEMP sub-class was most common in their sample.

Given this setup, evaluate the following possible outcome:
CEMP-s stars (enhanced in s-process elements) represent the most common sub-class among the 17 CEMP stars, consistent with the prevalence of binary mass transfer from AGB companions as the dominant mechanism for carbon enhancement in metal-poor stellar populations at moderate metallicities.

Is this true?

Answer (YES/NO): NO